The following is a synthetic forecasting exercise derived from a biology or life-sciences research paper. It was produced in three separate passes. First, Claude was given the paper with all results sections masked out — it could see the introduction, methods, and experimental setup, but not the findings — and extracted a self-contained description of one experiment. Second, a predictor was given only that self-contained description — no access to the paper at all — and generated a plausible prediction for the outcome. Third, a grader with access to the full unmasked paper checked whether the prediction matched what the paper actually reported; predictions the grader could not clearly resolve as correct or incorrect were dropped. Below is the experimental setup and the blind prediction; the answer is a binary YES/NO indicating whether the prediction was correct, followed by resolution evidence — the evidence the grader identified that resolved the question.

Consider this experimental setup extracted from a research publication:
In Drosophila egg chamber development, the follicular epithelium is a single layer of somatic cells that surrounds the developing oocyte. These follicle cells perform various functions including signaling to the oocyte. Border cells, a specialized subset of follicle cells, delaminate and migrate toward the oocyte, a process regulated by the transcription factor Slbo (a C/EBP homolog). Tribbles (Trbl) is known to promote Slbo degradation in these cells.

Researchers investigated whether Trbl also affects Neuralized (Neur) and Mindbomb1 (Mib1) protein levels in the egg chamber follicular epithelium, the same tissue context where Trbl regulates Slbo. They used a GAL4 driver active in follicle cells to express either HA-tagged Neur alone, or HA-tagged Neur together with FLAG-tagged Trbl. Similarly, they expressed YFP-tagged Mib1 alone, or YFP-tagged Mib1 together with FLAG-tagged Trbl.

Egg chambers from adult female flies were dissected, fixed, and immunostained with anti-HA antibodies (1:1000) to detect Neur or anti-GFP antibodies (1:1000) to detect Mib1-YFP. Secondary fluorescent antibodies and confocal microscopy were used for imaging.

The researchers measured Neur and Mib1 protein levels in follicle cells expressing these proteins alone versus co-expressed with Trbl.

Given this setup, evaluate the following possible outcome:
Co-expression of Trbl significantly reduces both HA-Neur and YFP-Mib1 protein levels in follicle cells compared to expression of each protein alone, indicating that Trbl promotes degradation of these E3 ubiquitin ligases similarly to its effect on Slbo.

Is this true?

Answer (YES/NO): NO